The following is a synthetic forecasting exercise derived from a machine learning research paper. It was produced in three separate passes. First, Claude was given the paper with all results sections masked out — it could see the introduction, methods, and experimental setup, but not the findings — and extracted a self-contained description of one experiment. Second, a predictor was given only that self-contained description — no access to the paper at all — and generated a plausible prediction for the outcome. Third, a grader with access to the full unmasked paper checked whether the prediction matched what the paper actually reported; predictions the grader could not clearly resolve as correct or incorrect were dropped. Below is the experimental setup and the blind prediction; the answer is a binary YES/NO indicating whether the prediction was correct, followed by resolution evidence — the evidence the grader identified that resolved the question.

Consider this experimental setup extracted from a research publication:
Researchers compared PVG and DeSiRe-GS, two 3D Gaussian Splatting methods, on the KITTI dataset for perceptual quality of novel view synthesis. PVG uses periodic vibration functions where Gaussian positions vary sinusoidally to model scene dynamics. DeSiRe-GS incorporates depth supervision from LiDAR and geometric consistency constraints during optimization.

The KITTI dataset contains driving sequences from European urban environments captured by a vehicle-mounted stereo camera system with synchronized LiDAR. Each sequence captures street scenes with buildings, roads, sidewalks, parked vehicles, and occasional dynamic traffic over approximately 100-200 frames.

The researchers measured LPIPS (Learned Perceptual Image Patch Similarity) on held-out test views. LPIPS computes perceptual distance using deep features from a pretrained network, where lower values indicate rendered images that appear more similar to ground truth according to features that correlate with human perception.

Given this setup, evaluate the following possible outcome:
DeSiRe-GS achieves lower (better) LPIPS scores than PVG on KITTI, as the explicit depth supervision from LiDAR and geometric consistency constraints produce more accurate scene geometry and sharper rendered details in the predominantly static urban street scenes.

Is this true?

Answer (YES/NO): YES